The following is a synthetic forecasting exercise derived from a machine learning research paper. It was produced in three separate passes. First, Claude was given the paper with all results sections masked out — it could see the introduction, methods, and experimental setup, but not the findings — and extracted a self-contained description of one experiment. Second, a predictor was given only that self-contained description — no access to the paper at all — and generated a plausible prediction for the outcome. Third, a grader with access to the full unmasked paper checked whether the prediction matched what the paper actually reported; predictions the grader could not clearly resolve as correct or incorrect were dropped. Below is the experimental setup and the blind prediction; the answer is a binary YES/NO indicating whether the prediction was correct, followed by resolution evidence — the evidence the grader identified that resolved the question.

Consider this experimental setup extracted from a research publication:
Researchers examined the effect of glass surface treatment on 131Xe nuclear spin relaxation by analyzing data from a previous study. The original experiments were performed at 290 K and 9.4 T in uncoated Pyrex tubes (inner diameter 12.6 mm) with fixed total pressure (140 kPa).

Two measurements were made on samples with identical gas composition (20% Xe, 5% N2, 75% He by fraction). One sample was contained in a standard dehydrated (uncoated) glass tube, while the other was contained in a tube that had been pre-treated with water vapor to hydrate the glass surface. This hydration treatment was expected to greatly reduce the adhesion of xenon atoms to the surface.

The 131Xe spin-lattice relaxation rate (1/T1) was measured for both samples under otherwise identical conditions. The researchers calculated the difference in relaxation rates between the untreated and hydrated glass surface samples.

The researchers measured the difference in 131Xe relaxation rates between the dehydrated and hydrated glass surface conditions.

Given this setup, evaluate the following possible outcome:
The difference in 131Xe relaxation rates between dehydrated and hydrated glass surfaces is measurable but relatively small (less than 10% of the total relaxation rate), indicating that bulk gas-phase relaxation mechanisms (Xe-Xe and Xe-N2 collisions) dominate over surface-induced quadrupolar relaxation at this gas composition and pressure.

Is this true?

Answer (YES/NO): NO